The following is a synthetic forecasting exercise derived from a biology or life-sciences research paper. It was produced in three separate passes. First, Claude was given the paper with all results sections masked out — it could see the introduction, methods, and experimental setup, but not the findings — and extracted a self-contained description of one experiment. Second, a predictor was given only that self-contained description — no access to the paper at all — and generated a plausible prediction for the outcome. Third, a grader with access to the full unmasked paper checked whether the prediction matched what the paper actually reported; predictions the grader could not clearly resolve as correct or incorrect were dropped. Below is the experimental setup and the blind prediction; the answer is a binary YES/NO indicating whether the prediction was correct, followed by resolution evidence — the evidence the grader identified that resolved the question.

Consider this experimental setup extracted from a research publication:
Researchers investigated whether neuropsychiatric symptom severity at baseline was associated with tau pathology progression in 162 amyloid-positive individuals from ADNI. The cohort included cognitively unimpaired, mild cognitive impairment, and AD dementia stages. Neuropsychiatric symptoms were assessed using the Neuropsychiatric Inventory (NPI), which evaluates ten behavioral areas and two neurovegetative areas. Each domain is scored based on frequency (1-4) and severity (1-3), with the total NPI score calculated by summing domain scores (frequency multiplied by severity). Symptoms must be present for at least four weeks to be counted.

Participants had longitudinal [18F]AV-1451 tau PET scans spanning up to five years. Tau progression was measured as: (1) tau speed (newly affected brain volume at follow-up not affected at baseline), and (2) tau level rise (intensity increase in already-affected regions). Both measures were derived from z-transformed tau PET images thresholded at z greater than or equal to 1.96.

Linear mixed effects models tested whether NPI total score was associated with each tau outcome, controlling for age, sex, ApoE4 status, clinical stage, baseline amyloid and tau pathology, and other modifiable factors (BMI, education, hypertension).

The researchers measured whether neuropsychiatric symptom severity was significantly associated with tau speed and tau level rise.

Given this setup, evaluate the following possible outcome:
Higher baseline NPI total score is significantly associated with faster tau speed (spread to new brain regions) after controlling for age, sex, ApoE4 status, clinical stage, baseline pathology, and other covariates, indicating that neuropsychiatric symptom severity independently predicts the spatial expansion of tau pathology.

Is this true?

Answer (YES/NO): NO